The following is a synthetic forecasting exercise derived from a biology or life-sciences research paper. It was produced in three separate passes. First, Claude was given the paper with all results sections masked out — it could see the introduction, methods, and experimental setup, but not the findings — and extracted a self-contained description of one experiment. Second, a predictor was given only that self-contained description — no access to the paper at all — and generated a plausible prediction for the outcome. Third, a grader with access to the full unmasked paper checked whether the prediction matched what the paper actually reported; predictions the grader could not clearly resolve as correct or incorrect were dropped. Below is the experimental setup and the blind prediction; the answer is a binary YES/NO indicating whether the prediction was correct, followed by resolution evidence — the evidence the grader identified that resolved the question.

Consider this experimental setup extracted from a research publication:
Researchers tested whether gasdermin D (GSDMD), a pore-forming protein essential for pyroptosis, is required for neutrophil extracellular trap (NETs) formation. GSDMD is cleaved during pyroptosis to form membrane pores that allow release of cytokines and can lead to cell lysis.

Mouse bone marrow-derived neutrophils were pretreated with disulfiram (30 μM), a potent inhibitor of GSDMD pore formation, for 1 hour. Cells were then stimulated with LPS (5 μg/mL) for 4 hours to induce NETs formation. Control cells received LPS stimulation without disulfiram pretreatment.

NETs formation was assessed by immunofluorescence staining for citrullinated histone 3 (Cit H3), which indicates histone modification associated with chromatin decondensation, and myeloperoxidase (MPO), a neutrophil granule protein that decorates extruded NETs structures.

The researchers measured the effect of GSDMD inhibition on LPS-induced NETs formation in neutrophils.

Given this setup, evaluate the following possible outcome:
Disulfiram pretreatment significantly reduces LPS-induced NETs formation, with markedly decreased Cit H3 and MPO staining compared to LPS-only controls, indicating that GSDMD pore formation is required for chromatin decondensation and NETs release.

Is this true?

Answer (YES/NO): YES